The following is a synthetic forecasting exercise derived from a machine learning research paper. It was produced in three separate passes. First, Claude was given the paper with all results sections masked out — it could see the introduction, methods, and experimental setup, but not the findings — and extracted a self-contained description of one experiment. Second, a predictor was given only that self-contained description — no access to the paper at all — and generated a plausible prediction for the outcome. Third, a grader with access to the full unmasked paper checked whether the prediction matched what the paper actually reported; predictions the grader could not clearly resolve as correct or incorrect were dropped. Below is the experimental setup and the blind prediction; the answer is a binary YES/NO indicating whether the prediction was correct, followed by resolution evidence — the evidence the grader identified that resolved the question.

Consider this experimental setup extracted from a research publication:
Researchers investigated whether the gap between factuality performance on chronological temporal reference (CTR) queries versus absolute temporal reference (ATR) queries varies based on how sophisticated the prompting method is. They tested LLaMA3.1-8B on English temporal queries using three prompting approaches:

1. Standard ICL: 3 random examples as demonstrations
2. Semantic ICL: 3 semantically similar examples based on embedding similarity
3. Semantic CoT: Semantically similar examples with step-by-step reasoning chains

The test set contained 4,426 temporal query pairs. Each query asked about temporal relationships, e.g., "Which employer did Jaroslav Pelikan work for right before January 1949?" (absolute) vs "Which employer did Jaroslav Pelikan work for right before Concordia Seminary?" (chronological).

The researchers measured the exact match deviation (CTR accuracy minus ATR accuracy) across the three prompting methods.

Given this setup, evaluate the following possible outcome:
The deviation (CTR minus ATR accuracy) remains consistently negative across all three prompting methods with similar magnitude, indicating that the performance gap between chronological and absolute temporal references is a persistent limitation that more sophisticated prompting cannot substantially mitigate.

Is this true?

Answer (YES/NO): NO